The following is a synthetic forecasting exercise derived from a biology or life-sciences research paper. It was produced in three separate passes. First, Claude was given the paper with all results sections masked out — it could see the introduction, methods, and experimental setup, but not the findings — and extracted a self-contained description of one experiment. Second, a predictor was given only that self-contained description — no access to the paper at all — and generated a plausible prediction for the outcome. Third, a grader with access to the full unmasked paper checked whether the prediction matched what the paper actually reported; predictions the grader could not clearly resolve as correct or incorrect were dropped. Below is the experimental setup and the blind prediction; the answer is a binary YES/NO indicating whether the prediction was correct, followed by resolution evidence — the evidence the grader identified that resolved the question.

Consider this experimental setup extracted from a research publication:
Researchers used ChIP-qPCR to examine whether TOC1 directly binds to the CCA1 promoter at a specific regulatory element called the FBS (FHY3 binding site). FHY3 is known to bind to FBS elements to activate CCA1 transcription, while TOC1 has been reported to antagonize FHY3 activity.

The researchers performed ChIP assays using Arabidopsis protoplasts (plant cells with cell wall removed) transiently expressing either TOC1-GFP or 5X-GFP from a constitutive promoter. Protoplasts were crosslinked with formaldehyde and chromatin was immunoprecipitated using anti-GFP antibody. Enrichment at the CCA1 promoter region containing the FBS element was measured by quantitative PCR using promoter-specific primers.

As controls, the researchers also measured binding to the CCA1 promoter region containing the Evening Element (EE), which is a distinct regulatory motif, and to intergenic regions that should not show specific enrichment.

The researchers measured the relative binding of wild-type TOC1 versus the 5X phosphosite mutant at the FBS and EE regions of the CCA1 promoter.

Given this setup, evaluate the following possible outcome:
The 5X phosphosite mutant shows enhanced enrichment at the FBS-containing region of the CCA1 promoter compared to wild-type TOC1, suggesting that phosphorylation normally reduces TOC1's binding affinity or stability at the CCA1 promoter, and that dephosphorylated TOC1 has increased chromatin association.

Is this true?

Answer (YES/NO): NO